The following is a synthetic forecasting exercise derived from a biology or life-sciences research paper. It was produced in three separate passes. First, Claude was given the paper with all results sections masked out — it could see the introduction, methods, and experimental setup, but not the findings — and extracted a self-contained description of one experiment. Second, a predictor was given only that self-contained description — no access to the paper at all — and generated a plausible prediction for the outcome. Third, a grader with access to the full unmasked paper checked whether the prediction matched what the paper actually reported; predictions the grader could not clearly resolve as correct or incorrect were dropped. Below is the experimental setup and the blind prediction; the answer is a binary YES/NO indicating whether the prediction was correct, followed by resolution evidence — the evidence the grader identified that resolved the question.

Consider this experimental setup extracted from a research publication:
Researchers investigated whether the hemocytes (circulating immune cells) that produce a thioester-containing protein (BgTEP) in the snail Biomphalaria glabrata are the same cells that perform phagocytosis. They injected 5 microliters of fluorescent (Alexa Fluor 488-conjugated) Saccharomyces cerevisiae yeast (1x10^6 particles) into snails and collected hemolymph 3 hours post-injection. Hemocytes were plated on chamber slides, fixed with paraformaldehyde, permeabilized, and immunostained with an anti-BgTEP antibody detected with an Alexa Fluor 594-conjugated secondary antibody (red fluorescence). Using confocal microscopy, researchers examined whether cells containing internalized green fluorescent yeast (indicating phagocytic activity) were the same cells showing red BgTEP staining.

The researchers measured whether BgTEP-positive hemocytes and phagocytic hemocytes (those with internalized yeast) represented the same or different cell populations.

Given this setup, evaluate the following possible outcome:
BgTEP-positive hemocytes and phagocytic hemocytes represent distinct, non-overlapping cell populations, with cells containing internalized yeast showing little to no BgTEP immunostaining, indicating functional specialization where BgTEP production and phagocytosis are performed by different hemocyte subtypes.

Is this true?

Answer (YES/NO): YES